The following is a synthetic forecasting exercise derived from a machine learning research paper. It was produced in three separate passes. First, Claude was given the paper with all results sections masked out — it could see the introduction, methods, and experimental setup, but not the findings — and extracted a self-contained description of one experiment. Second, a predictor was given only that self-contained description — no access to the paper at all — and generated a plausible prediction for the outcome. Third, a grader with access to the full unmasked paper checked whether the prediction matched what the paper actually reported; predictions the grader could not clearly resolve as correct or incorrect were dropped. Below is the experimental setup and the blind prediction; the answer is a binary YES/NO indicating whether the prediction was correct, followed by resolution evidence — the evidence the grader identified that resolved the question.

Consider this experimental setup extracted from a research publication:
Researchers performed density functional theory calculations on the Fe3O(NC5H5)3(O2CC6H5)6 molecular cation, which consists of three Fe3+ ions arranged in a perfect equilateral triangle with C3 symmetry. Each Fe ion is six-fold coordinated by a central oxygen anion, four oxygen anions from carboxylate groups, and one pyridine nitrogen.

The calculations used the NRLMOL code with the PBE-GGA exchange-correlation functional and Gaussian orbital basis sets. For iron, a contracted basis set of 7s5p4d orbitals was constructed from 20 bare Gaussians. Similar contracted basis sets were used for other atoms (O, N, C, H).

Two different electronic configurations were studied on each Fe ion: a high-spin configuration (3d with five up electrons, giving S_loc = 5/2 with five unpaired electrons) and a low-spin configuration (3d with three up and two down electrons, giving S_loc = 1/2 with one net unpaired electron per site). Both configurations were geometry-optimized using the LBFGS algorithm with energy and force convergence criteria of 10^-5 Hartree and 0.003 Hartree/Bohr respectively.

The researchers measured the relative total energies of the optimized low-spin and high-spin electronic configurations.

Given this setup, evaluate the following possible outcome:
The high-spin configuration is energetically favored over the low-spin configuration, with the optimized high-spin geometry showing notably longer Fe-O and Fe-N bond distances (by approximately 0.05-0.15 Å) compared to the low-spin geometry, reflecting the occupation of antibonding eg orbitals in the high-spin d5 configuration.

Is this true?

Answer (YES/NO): NO